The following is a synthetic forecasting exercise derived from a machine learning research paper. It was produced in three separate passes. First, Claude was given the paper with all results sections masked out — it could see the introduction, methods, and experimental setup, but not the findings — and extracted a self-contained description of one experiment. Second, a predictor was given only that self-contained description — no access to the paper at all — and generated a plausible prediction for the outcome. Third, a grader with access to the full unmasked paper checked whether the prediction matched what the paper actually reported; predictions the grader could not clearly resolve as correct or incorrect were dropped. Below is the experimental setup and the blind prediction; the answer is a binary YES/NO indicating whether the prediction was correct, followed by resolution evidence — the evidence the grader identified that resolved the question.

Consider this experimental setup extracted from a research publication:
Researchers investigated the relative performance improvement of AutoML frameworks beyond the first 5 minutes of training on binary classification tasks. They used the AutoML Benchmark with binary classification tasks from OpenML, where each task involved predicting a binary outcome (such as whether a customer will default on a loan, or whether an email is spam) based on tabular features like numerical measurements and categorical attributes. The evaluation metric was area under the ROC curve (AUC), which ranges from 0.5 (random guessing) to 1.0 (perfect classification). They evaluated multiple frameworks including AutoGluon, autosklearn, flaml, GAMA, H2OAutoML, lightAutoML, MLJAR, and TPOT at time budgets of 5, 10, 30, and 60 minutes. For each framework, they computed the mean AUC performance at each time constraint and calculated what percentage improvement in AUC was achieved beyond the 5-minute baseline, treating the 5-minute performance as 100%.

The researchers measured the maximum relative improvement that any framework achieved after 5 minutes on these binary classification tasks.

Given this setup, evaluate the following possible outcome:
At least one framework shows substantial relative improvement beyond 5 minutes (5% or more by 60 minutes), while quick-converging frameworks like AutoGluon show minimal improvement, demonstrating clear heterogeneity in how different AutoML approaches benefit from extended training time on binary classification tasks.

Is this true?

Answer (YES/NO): NO